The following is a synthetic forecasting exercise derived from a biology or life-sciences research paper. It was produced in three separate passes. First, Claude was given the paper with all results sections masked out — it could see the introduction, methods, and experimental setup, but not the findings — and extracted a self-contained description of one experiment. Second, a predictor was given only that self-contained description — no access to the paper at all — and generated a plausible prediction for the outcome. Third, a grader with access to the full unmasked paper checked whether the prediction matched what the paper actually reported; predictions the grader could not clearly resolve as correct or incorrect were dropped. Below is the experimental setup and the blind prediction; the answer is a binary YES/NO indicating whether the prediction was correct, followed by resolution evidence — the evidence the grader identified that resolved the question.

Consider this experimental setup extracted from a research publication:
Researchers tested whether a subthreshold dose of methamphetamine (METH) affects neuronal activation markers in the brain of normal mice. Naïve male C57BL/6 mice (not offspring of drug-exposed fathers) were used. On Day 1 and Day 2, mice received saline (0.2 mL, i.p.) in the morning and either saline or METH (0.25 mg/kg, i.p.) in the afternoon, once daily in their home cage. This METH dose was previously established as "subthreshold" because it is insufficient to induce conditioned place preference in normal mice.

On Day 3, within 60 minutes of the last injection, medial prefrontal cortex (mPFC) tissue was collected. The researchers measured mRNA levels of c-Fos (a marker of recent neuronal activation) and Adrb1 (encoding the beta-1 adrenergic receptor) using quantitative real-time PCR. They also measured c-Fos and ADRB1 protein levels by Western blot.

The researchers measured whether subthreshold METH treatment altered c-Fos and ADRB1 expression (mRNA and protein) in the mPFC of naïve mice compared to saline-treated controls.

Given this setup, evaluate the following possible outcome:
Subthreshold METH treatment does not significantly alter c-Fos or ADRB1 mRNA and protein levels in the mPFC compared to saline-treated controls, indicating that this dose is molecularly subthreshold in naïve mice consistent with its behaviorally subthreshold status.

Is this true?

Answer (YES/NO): YES